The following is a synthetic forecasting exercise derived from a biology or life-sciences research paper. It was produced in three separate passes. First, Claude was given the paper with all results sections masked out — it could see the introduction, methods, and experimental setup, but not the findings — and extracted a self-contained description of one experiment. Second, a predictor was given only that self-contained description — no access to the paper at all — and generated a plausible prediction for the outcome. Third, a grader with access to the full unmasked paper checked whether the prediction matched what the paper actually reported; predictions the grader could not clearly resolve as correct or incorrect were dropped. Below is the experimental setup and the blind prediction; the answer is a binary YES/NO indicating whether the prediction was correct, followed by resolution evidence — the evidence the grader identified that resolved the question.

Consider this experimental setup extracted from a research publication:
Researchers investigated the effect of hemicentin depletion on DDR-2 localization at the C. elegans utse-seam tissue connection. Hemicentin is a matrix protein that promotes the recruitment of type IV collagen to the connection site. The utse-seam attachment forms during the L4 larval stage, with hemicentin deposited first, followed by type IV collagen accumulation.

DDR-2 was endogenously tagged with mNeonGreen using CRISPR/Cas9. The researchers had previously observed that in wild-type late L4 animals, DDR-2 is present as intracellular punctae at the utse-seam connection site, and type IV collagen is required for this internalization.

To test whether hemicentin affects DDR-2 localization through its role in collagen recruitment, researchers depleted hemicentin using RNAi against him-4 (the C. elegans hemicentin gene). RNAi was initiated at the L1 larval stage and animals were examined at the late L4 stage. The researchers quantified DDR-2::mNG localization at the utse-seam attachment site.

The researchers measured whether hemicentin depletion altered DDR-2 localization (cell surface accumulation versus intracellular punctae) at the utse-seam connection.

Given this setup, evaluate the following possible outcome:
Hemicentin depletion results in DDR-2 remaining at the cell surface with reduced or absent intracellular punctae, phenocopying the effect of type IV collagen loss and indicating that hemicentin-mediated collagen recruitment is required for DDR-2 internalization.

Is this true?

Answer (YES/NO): NO